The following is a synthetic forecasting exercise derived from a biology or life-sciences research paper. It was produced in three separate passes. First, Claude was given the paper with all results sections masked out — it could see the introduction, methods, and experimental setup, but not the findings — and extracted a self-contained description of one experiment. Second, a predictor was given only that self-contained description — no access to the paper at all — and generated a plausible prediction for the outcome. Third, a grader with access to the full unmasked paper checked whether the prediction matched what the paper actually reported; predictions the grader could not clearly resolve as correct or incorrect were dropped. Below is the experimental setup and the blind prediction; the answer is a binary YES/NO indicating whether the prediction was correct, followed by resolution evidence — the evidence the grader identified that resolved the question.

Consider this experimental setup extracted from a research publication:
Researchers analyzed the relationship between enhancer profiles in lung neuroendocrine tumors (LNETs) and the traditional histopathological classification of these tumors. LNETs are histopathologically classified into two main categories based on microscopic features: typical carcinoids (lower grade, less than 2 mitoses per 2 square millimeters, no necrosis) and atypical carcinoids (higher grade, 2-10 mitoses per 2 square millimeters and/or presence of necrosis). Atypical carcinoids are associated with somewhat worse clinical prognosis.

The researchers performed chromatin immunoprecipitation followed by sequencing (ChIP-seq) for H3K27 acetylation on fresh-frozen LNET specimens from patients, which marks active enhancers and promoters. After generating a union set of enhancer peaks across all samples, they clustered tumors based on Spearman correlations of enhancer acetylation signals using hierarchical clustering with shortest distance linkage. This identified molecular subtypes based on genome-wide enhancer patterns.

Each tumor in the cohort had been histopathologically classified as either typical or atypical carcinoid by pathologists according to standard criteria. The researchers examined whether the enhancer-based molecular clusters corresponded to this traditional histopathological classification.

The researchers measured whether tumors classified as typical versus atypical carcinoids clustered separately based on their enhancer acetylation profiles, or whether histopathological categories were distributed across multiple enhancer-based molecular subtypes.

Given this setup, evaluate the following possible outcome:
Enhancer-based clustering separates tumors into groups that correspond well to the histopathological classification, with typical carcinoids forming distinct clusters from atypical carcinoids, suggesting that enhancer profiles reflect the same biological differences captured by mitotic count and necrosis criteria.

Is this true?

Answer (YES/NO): NO